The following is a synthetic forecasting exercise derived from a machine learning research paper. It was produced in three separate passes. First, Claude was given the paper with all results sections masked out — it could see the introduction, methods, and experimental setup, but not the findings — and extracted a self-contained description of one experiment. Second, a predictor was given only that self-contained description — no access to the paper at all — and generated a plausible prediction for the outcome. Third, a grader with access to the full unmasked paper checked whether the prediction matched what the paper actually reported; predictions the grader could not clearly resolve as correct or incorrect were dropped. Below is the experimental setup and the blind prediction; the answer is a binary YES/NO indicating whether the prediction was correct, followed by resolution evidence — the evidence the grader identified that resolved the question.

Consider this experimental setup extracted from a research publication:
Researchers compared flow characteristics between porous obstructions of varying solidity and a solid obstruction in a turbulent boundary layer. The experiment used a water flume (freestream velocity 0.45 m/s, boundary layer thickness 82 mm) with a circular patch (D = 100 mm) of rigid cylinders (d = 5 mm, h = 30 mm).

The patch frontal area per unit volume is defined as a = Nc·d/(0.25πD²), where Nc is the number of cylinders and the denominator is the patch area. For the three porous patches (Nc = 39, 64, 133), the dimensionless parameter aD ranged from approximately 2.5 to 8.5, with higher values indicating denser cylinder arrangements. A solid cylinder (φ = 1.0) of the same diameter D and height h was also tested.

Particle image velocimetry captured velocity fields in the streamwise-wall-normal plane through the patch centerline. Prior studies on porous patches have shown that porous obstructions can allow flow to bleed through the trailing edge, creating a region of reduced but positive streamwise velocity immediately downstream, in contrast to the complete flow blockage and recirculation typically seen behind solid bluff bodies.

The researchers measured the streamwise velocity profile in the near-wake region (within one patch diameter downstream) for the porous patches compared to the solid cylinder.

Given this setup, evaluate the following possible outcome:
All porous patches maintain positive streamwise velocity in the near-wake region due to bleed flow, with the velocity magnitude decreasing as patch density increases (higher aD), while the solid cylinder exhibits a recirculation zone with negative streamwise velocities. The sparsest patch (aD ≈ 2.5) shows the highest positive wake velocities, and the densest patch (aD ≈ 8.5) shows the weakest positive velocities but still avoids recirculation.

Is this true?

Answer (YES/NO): NO